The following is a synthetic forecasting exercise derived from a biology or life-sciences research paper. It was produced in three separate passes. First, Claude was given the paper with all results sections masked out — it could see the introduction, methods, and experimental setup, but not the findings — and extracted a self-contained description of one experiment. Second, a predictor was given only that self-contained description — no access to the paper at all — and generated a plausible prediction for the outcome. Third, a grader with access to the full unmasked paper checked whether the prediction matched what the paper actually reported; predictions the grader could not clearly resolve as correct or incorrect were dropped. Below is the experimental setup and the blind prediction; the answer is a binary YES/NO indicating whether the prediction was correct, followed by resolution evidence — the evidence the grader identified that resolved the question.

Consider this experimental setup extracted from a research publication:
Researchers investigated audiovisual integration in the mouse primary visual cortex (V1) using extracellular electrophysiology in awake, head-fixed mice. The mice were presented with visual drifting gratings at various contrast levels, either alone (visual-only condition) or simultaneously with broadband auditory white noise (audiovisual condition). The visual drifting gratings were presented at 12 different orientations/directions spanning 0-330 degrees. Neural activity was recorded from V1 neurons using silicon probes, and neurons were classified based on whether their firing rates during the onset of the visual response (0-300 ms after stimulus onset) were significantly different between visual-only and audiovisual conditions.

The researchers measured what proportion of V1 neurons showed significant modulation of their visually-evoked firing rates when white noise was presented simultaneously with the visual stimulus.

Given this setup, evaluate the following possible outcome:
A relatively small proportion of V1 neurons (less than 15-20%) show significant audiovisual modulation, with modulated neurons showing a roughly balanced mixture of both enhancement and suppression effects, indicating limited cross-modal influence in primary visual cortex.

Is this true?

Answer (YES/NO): NO